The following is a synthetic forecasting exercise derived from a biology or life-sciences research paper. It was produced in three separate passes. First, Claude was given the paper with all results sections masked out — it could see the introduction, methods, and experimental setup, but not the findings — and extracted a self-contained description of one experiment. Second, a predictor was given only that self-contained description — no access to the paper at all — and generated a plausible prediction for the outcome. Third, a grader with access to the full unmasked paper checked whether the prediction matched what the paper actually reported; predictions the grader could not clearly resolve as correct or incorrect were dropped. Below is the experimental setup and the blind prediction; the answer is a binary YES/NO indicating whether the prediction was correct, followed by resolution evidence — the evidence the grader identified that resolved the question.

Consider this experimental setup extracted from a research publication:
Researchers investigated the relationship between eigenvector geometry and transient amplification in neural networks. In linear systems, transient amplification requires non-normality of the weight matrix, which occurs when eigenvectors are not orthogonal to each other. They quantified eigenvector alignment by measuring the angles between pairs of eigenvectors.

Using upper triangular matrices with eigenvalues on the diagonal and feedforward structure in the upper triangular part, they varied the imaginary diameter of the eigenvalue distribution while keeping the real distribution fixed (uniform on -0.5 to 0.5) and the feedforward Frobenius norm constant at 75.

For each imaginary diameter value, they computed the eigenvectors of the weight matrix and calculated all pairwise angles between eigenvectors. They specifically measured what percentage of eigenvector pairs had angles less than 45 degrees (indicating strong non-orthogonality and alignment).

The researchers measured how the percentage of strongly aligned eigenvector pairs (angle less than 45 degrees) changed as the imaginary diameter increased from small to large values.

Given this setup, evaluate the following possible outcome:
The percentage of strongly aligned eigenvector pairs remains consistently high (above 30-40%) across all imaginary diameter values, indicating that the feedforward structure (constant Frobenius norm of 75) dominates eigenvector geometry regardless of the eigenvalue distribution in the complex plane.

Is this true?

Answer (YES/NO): NO